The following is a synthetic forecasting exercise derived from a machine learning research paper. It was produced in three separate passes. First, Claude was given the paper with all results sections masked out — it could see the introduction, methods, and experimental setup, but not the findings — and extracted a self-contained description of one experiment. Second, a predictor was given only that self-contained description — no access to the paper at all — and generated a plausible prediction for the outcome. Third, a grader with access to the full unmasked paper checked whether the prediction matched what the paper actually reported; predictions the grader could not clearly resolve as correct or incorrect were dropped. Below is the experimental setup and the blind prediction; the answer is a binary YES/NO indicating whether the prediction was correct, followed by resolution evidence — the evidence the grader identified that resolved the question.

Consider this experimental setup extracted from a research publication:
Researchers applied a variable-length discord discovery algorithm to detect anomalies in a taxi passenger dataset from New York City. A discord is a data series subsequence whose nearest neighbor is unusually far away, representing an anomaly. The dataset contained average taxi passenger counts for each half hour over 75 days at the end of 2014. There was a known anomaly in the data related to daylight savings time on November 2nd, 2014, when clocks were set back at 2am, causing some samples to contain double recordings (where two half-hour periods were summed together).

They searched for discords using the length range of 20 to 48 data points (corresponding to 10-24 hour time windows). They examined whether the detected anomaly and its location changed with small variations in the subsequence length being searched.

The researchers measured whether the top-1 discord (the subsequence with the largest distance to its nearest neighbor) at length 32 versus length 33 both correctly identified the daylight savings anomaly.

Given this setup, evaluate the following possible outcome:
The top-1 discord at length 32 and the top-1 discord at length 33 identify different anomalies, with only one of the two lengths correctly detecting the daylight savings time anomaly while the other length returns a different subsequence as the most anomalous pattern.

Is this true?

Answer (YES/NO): YES